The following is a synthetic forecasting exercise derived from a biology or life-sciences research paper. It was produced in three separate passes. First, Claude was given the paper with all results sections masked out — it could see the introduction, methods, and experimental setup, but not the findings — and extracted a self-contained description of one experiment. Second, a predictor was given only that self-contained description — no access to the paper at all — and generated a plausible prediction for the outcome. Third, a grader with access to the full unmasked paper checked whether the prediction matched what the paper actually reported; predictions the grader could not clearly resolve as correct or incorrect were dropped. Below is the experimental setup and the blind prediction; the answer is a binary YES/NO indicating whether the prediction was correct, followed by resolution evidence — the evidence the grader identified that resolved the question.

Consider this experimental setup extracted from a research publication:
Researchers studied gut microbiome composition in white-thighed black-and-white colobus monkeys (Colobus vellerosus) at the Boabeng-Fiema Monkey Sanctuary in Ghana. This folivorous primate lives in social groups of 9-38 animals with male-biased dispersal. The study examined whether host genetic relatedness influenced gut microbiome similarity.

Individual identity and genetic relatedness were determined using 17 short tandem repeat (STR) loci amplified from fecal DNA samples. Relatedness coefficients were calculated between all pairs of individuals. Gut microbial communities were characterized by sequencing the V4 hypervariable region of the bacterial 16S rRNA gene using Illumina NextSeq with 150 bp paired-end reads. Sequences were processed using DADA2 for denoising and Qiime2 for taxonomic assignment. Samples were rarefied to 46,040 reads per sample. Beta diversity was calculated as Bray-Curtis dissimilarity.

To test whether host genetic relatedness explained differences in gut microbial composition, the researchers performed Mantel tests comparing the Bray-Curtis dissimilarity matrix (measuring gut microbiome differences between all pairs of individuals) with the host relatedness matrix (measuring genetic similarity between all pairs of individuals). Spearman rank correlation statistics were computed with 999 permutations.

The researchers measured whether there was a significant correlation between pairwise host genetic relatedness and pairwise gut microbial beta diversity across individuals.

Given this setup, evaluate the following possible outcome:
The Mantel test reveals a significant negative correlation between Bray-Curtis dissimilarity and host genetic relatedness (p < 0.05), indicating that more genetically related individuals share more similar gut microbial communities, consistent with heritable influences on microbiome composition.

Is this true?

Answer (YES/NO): NO